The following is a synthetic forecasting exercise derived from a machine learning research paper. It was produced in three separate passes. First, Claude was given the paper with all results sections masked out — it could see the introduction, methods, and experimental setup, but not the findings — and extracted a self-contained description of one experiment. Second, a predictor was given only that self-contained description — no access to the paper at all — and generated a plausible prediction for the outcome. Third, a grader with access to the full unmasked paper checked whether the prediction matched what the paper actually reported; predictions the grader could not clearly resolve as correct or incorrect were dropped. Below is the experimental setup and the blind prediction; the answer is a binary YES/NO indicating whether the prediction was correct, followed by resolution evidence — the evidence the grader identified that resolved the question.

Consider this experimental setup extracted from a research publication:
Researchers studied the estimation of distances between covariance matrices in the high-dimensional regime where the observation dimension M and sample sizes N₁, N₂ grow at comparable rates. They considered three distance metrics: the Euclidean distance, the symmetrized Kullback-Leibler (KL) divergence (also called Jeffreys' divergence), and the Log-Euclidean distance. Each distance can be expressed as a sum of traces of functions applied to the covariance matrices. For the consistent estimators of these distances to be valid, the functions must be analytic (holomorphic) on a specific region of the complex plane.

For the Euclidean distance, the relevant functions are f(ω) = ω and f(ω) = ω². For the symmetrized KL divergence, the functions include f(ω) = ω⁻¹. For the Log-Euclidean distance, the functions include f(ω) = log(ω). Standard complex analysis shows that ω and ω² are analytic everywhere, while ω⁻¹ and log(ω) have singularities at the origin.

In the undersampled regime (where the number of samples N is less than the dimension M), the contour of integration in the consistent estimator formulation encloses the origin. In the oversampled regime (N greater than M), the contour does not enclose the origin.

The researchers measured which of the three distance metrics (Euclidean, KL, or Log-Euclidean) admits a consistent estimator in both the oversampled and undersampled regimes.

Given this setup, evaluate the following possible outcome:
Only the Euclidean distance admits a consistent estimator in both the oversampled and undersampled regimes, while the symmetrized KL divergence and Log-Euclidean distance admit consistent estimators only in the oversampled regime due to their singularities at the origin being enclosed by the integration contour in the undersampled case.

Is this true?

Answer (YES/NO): YES